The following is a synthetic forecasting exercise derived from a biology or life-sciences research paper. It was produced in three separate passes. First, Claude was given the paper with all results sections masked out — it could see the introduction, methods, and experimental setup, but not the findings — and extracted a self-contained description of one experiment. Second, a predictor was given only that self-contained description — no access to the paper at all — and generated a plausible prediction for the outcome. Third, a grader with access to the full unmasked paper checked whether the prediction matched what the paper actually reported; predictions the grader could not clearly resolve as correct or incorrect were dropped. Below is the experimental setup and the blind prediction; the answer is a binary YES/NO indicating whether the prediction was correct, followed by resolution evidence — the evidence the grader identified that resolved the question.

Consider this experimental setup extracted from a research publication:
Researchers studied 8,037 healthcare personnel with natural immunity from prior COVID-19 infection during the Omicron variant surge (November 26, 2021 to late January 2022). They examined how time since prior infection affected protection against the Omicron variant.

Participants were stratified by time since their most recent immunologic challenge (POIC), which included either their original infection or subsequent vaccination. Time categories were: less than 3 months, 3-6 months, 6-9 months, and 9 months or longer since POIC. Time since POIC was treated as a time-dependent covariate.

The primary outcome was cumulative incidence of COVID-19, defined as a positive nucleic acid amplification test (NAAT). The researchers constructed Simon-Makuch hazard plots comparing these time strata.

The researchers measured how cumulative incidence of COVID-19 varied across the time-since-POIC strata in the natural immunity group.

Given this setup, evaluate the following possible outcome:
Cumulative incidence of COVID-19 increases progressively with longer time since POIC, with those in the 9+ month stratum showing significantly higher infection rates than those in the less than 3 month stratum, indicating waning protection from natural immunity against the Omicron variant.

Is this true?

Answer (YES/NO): YES